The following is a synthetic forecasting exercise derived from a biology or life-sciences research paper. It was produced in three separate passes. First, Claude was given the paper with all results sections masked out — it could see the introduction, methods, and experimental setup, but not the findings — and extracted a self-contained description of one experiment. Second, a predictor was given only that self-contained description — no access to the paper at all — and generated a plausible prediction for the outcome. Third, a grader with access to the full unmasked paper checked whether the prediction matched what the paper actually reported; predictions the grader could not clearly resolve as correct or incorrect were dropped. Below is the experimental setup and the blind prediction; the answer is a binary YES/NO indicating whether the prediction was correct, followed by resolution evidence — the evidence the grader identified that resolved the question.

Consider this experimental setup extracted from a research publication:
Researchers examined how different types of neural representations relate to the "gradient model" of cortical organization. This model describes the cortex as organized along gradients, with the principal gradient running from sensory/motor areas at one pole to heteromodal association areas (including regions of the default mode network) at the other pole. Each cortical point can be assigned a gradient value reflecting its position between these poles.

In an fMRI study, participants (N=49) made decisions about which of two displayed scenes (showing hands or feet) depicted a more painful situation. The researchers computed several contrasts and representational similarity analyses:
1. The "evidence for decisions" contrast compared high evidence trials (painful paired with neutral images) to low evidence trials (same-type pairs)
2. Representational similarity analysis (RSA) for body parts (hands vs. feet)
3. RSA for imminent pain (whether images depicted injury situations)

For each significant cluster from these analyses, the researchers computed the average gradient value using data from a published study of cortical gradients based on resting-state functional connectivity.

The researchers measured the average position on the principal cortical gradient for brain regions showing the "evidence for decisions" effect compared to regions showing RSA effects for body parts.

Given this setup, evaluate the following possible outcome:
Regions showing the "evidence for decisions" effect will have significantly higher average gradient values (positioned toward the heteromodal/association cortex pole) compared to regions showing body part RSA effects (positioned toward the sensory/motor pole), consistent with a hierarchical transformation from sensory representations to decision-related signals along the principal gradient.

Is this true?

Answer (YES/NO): YES